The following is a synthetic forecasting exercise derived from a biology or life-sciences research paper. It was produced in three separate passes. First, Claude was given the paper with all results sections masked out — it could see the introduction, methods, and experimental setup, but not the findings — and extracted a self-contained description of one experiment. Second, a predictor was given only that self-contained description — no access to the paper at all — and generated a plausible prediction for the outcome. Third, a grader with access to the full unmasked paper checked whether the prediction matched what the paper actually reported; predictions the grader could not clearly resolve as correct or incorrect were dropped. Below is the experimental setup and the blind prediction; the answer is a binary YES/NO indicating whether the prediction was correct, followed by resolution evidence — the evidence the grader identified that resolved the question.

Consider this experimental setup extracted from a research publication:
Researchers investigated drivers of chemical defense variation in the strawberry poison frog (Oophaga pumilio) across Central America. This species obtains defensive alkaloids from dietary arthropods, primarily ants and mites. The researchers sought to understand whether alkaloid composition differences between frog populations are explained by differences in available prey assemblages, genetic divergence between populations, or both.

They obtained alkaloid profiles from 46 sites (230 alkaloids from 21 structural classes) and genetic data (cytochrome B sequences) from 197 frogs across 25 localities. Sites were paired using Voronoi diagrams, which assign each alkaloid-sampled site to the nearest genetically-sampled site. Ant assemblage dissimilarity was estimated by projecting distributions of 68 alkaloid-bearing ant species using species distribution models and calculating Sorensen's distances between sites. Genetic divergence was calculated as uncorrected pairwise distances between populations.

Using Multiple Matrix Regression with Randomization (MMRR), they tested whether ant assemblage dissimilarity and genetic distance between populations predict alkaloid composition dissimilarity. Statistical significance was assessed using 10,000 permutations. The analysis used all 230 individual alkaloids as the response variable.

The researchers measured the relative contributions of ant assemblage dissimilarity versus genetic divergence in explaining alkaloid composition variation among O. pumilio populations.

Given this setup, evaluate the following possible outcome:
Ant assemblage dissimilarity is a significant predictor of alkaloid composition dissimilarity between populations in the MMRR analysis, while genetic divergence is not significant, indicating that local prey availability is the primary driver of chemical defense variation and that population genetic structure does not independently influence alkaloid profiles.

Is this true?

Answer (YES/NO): NO